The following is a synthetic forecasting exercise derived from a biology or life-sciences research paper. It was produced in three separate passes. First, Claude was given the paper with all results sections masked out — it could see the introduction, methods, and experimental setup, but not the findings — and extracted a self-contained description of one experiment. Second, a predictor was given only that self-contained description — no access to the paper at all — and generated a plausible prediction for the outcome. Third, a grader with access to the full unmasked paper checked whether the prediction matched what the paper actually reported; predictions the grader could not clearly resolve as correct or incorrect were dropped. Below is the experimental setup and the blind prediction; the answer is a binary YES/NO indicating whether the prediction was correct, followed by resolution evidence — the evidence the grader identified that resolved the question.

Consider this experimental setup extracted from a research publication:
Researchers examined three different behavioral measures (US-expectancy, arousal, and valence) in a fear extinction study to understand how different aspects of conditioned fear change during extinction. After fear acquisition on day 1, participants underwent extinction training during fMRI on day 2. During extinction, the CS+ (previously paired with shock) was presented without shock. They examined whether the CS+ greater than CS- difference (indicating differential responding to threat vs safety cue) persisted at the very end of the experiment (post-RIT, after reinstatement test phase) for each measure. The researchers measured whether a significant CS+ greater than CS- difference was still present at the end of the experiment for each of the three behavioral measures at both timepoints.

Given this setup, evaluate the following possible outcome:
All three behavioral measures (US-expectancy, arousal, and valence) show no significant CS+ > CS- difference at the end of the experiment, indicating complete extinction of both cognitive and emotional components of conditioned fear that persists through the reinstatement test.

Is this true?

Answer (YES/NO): NO